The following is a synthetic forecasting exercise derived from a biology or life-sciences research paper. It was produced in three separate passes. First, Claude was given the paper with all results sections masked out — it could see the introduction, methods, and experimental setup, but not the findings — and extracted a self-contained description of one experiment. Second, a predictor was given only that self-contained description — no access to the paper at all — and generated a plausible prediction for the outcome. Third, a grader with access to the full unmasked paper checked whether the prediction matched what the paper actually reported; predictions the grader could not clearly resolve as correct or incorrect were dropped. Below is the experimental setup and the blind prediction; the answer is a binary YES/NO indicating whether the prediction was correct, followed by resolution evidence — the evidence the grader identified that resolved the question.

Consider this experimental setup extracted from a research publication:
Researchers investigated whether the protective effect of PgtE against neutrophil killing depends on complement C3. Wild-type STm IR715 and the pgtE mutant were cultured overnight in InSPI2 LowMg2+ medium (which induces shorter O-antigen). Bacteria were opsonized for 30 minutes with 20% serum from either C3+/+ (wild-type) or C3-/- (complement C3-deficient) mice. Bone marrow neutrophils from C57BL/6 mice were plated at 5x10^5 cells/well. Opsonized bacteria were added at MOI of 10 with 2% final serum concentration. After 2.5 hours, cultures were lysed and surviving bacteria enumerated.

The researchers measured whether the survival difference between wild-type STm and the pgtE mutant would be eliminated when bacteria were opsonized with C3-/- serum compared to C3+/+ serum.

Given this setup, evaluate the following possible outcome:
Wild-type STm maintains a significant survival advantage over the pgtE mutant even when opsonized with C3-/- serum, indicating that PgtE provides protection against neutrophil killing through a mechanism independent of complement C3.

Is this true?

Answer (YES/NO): NO